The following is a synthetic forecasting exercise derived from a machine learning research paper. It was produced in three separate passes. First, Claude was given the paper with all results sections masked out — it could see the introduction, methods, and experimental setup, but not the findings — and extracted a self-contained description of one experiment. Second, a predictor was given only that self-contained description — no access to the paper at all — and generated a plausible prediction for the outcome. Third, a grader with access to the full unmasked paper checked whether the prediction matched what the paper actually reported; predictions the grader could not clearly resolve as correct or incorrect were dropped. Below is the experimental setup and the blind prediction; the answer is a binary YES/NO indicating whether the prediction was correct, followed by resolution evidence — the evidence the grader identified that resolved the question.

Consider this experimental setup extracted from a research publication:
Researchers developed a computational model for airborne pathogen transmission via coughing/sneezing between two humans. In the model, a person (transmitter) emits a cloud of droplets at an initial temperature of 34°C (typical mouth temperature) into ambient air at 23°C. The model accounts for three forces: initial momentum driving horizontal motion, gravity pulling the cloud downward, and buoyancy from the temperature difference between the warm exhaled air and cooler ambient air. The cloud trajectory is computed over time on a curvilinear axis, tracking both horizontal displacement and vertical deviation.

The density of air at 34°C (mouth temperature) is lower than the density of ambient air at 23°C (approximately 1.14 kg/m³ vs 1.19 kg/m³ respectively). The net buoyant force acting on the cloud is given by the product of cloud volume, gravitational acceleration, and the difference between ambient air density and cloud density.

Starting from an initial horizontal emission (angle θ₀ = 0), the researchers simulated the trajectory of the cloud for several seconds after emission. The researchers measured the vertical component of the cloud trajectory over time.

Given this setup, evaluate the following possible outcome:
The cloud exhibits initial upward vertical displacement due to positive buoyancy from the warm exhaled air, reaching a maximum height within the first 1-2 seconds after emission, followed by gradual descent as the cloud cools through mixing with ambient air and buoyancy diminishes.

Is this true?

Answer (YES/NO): NO